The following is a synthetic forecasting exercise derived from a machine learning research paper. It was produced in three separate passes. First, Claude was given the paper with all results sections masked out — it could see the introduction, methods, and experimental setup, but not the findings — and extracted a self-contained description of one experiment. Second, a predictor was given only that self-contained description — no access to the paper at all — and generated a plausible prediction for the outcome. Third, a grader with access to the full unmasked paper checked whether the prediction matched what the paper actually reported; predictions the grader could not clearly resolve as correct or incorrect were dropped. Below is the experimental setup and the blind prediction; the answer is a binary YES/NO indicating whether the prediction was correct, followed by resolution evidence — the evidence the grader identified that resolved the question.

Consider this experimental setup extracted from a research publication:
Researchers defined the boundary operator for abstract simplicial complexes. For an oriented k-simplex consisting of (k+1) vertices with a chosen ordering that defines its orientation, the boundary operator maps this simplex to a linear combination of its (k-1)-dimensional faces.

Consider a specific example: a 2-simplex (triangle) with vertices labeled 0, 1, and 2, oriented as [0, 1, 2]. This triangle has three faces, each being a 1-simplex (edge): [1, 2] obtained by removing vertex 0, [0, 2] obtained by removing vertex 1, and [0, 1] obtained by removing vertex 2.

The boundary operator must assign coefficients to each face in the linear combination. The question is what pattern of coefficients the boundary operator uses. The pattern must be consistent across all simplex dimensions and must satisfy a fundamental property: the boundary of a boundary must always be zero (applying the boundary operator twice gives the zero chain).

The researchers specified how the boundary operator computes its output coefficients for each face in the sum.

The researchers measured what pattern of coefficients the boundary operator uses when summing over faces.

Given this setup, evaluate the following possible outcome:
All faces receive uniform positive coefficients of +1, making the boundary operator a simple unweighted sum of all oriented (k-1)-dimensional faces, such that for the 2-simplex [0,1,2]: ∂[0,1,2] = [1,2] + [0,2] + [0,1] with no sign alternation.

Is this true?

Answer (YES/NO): NO